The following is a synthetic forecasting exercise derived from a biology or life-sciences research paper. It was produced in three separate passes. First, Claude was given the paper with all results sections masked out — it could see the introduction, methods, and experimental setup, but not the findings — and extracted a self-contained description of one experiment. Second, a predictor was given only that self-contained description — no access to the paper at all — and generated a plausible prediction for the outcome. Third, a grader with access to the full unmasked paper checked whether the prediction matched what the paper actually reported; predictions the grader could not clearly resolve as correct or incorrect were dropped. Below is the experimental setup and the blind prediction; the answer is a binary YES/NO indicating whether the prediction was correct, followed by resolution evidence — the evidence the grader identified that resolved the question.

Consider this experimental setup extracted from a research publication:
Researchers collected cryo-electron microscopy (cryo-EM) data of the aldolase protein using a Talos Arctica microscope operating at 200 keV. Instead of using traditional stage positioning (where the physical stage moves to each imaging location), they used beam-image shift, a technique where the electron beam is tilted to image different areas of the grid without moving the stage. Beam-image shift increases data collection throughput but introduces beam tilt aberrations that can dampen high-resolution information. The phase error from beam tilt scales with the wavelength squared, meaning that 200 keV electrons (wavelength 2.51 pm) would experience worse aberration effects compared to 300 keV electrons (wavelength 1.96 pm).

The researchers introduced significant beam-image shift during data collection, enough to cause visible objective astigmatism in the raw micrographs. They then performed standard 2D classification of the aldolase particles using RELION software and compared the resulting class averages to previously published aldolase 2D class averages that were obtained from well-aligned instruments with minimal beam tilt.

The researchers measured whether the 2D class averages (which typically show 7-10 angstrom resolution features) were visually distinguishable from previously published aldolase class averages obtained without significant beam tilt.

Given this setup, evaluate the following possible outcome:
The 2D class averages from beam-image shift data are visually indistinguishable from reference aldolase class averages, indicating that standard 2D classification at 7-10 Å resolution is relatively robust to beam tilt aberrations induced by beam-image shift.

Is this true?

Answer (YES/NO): YES